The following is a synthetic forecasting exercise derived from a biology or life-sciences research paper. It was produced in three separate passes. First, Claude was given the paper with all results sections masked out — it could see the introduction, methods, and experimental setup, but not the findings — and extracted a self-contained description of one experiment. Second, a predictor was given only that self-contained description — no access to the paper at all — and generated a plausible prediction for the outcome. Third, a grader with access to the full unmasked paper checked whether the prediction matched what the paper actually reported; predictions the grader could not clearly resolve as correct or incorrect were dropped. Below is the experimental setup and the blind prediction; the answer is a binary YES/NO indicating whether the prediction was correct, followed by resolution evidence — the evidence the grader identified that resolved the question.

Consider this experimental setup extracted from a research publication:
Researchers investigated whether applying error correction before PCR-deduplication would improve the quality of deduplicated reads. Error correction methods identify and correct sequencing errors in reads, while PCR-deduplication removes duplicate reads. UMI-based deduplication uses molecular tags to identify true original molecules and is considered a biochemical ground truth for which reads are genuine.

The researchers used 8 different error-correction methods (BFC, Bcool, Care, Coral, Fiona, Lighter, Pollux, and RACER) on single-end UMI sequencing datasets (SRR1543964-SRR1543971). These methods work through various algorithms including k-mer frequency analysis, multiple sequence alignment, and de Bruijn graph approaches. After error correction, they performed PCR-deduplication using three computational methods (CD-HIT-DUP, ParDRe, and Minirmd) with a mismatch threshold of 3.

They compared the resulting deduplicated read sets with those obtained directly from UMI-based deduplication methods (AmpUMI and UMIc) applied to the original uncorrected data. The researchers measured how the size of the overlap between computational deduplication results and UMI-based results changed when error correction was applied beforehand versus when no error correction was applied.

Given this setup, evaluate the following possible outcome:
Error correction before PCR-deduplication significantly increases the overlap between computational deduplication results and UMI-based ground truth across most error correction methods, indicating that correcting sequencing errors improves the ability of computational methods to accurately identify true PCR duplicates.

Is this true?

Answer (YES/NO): NO